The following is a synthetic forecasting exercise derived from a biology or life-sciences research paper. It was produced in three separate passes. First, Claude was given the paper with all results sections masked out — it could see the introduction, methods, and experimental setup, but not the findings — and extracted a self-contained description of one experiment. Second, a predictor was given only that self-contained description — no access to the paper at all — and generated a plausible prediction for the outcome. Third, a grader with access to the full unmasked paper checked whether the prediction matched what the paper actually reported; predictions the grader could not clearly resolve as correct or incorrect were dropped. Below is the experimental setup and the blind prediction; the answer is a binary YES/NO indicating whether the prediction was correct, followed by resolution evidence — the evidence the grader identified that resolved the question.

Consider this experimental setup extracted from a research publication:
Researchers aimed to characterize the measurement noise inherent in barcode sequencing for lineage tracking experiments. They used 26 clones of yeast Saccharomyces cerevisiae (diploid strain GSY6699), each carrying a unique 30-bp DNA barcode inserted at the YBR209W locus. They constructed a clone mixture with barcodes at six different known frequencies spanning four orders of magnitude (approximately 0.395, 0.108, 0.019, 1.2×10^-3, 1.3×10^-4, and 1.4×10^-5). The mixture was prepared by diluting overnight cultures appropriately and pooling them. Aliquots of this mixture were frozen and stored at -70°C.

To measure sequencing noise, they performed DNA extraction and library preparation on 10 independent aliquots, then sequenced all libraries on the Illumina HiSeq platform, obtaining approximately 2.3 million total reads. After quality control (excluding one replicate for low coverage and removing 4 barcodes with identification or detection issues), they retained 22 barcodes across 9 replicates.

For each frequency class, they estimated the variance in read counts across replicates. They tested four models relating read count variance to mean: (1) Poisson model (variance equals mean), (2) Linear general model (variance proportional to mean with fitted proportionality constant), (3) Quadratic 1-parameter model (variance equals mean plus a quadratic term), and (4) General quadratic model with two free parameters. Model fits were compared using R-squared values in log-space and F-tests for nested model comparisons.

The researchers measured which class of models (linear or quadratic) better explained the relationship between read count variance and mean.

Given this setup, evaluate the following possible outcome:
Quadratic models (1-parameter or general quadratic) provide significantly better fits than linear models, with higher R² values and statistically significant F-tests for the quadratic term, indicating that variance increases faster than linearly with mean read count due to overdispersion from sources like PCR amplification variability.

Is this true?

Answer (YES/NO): YES